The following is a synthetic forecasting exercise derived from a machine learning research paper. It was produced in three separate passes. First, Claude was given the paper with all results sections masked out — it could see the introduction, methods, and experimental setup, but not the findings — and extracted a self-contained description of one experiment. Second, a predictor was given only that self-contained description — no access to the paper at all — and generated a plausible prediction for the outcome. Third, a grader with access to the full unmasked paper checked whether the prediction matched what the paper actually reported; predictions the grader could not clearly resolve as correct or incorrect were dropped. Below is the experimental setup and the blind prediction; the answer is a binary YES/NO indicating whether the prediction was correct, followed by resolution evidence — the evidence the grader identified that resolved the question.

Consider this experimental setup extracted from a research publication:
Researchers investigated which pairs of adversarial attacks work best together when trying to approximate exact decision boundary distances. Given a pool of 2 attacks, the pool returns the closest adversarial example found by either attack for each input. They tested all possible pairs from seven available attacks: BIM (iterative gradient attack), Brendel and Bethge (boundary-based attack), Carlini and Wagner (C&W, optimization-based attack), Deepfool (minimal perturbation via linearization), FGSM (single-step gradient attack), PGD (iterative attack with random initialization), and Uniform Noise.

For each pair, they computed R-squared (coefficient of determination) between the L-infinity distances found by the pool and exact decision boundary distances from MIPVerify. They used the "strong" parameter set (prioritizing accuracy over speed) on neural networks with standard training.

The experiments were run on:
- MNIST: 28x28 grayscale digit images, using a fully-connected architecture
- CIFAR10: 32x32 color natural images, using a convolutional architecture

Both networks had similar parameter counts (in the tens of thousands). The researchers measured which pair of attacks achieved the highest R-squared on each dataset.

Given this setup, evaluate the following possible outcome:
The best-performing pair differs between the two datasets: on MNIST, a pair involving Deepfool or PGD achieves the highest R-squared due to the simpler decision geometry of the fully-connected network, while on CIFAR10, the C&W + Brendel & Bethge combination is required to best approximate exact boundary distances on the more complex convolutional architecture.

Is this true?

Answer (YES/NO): NO